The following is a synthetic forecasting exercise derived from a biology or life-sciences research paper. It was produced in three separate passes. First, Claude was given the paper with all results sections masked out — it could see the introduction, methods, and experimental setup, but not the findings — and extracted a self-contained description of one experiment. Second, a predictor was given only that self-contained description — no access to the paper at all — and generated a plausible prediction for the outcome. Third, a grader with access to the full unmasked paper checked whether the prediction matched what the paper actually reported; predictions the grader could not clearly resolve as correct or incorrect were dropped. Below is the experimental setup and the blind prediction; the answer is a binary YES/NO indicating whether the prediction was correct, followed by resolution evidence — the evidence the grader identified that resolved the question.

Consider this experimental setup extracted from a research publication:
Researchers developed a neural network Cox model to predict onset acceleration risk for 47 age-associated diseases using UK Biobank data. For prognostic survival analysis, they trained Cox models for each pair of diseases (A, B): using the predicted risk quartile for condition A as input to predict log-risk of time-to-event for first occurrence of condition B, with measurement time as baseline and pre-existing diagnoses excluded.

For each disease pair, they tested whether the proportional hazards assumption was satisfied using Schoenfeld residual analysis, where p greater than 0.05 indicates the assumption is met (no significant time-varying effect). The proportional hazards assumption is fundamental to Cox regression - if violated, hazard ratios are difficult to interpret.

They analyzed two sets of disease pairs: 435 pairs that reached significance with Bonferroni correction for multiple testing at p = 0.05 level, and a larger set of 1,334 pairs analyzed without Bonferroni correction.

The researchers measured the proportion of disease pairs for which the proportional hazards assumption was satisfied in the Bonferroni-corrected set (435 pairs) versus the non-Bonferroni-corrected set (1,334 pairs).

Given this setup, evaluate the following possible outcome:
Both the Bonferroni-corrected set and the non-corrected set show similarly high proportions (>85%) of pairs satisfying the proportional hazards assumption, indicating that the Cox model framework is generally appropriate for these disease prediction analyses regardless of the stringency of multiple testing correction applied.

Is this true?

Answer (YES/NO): YES